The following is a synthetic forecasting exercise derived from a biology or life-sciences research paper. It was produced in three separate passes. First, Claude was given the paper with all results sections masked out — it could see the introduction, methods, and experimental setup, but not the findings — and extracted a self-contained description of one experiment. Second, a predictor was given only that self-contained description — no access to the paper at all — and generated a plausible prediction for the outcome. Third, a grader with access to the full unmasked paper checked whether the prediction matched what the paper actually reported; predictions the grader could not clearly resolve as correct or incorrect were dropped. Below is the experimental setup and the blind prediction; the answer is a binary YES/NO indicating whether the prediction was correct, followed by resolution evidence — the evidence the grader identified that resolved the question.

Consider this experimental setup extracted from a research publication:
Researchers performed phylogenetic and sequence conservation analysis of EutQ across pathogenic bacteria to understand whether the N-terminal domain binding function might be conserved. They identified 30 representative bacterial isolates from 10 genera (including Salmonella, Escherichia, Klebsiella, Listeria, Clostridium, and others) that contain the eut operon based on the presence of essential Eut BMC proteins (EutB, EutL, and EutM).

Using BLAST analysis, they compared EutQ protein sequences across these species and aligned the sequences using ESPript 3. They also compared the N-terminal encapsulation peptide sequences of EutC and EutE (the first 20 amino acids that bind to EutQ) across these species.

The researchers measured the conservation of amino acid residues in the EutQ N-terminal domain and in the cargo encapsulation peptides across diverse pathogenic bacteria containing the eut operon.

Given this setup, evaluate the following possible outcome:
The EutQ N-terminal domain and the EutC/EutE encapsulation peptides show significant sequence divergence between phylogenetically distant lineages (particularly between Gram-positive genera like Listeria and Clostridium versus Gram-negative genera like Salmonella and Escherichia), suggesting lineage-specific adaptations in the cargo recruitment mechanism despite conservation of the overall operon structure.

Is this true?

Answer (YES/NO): YES